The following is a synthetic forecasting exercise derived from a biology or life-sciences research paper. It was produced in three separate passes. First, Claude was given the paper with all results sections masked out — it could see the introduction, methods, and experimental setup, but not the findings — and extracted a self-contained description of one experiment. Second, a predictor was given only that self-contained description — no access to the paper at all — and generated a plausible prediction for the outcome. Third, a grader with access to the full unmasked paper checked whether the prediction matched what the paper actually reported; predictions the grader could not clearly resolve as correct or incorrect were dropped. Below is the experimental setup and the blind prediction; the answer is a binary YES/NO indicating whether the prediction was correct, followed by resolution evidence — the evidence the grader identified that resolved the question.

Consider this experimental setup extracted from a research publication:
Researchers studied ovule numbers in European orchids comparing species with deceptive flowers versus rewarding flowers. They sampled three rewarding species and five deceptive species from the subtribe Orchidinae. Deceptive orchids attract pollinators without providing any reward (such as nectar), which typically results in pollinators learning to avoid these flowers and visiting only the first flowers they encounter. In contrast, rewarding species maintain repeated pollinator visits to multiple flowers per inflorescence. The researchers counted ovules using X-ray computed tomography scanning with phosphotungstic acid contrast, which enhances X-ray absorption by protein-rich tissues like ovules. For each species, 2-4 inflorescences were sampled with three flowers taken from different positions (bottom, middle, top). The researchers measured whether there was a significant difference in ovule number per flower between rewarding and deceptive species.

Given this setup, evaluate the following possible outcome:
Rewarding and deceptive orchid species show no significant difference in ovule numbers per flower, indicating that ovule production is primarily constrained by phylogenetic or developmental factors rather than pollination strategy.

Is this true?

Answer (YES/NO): NO